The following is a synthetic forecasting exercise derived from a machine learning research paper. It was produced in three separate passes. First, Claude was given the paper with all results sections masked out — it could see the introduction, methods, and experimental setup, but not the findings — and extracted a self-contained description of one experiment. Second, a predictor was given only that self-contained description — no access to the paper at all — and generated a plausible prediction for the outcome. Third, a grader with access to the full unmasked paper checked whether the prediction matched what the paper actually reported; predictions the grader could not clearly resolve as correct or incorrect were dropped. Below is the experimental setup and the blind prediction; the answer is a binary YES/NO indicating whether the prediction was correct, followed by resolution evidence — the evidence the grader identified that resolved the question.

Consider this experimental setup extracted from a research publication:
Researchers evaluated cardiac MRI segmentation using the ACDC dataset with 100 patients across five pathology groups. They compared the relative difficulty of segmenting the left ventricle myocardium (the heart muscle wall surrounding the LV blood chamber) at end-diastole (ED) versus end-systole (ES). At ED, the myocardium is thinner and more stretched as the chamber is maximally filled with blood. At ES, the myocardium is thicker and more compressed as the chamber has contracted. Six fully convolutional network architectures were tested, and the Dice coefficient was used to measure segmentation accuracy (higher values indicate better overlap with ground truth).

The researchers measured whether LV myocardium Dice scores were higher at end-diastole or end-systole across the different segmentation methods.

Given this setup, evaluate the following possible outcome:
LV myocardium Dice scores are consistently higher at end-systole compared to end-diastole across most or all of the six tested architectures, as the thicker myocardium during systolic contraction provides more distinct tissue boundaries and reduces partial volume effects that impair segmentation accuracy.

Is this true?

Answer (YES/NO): YES